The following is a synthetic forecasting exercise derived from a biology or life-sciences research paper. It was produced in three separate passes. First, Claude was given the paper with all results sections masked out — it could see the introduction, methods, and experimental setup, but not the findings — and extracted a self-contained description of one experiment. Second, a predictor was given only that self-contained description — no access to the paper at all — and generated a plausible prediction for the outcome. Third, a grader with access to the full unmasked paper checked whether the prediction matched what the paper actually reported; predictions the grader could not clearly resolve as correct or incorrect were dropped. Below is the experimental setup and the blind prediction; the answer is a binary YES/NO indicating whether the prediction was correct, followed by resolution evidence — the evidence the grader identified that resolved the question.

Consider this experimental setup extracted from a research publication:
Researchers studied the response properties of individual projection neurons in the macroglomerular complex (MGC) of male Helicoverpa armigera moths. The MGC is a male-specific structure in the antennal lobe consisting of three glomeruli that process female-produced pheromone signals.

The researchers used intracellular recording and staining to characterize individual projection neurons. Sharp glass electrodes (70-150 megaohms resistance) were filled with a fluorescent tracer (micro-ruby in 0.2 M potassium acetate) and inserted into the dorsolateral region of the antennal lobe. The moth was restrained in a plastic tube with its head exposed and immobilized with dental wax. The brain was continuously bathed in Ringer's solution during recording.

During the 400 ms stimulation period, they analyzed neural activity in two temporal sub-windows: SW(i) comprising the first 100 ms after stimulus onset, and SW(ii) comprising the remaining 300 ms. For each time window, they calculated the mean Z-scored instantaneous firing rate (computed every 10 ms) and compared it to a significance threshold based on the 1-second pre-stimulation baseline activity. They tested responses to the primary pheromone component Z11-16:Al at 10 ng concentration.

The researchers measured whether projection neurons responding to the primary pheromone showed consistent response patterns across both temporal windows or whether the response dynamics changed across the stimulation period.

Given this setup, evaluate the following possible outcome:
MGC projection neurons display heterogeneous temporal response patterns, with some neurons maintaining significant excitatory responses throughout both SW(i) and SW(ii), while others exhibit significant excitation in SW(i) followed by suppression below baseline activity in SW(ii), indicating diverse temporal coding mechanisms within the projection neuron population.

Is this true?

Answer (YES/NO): NO